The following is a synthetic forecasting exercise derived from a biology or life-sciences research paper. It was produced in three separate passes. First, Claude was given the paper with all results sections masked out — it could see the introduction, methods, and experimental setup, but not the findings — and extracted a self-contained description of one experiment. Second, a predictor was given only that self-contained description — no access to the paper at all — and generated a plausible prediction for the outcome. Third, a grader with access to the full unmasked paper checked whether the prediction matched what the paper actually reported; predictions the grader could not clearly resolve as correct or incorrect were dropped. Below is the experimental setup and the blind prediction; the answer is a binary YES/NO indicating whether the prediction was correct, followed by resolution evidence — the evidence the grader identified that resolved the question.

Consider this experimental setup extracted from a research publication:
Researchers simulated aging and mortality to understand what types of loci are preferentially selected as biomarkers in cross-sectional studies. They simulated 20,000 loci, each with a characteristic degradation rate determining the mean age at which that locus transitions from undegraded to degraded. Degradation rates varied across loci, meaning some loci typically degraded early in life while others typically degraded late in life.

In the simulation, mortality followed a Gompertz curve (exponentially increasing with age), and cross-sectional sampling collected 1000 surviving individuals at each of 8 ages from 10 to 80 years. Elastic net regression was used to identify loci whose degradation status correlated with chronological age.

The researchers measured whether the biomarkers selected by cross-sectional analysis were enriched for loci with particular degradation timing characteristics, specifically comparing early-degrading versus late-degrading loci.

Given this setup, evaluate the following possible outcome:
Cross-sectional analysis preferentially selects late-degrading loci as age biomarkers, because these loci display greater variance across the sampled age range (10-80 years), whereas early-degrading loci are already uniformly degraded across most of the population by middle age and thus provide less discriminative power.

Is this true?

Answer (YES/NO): YES